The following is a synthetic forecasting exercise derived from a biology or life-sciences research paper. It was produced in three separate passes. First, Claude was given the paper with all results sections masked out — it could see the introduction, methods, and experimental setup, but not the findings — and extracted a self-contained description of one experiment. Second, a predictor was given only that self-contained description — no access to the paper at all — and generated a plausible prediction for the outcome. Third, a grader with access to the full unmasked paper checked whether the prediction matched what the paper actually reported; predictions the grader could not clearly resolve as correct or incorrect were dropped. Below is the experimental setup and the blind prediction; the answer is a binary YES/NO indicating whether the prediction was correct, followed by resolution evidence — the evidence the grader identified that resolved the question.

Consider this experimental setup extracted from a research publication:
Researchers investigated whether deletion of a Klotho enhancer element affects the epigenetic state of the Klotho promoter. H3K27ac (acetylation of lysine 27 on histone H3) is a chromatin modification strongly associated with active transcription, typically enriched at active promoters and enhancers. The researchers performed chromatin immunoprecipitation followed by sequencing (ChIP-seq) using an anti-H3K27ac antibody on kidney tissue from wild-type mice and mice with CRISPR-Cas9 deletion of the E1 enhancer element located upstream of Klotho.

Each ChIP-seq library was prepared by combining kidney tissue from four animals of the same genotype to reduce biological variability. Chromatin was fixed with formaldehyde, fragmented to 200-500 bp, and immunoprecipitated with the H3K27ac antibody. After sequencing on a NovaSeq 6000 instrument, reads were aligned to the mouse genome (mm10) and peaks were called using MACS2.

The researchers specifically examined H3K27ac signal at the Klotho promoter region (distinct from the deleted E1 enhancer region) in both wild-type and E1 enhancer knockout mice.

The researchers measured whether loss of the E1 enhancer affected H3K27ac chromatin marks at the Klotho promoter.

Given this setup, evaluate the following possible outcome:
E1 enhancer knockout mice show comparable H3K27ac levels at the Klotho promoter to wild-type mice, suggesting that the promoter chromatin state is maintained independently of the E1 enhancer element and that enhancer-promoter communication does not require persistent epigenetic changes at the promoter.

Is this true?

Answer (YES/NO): NO